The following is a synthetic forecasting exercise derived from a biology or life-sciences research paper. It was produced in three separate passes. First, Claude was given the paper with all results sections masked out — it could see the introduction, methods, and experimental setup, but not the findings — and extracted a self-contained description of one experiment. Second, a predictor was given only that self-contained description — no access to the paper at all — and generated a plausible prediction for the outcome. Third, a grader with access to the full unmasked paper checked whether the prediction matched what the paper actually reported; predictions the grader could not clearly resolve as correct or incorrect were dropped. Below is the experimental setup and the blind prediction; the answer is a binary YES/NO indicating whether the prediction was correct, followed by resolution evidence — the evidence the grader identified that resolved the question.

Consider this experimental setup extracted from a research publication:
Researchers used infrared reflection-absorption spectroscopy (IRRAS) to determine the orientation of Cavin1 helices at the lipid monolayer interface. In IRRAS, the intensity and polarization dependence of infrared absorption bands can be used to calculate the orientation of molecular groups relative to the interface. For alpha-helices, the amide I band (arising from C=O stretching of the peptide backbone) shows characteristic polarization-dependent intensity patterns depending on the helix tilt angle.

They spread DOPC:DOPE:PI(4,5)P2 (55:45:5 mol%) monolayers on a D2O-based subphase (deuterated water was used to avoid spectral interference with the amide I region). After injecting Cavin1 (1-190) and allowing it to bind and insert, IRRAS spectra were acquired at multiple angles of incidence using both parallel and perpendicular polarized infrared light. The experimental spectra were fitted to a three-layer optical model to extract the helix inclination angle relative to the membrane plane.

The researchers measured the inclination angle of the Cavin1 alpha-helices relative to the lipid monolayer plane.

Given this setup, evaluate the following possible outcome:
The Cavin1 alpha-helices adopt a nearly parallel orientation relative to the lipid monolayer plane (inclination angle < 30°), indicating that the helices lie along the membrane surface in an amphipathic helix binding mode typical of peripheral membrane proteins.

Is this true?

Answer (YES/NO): YES